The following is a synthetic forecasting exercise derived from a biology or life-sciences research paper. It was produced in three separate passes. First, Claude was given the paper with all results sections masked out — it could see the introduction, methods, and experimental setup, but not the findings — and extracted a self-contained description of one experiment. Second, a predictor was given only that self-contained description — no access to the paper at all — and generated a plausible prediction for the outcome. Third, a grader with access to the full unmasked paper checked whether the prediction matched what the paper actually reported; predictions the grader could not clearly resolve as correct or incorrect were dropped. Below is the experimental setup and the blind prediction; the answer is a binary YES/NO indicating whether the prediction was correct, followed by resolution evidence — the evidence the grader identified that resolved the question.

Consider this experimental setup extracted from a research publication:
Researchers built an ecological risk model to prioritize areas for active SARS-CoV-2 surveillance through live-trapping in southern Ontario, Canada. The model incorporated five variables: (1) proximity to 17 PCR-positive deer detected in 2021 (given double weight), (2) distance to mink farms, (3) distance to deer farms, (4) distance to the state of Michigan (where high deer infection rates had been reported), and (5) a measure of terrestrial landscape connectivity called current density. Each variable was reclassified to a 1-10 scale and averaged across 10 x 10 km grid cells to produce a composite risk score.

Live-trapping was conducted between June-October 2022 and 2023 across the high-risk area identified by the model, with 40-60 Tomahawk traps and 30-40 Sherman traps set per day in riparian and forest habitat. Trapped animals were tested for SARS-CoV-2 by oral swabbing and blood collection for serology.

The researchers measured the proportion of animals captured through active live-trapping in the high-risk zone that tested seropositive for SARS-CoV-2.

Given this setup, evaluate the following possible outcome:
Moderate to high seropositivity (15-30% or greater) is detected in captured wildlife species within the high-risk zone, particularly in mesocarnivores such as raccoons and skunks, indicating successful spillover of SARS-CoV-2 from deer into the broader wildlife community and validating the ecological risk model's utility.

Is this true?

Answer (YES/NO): NO